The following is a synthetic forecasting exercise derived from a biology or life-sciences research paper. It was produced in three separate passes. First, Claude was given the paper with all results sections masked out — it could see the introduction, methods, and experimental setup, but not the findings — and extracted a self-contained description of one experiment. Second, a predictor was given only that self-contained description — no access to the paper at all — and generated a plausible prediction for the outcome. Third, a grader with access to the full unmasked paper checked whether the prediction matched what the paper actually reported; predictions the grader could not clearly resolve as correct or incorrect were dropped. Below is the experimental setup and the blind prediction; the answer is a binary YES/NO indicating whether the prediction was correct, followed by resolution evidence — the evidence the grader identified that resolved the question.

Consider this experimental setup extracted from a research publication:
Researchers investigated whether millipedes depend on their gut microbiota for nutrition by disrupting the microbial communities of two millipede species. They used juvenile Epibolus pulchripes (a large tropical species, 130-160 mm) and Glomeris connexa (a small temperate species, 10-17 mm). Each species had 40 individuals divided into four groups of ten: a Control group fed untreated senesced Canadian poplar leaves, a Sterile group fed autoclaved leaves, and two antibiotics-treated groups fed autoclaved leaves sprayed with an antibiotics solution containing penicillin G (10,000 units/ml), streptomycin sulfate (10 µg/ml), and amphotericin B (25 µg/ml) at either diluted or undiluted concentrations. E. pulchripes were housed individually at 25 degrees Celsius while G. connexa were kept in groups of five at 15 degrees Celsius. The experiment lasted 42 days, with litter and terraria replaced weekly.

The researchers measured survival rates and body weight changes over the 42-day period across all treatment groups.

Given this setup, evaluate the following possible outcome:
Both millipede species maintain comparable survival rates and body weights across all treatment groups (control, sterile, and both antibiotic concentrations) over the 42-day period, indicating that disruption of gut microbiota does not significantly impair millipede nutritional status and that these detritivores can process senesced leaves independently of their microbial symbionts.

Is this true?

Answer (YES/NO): YES